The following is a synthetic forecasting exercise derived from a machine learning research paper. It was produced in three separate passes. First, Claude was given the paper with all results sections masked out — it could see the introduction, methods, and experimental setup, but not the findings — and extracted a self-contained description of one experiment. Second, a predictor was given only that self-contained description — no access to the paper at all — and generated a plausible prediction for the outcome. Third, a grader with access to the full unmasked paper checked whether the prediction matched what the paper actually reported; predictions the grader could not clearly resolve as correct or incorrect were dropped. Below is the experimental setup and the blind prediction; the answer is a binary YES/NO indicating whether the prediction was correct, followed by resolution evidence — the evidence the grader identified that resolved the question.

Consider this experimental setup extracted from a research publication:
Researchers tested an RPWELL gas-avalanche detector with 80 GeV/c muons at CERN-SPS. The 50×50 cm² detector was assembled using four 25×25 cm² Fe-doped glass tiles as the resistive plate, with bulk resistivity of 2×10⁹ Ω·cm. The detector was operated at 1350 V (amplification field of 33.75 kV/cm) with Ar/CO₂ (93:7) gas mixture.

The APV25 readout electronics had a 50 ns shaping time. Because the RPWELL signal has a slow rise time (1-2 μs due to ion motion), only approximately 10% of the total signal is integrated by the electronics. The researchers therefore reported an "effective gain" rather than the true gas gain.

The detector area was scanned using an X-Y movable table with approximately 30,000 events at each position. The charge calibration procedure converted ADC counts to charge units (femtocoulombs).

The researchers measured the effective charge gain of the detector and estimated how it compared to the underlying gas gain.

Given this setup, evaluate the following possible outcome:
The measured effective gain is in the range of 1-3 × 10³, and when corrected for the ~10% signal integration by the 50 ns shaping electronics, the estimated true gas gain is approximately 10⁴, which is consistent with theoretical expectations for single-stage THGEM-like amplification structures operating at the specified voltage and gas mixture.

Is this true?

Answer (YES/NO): NO